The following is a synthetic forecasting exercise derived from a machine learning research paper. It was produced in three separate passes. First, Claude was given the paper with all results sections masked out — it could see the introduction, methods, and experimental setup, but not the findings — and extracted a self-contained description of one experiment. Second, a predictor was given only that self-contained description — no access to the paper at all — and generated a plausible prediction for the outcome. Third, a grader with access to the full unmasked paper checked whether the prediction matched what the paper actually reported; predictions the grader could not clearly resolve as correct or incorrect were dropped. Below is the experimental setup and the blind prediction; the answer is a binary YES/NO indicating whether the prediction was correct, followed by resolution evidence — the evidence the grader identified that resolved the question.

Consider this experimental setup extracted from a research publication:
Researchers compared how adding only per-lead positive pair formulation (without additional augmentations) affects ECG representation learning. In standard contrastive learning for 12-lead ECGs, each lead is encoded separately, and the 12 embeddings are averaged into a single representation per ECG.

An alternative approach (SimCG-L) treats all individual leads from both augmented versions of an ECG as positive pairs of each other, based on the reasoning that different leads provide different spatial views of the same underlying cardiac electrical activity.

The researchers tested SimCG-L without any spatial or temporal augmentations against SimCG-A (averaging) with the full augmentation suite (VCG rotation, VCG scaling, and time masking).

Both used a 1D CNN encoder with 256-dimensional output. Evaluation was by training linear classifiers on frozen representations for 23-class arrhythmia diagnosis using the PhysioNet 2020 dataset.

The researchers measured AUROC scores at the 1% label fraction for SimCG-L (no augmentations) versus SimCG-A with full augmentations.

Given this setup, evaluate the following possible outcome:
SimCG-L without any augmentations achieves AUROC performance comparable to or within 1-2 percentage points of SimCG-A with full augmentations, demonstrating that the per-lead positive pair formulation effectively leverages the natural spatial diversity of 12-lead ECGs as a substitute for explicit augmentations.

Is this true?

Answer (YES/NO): NO